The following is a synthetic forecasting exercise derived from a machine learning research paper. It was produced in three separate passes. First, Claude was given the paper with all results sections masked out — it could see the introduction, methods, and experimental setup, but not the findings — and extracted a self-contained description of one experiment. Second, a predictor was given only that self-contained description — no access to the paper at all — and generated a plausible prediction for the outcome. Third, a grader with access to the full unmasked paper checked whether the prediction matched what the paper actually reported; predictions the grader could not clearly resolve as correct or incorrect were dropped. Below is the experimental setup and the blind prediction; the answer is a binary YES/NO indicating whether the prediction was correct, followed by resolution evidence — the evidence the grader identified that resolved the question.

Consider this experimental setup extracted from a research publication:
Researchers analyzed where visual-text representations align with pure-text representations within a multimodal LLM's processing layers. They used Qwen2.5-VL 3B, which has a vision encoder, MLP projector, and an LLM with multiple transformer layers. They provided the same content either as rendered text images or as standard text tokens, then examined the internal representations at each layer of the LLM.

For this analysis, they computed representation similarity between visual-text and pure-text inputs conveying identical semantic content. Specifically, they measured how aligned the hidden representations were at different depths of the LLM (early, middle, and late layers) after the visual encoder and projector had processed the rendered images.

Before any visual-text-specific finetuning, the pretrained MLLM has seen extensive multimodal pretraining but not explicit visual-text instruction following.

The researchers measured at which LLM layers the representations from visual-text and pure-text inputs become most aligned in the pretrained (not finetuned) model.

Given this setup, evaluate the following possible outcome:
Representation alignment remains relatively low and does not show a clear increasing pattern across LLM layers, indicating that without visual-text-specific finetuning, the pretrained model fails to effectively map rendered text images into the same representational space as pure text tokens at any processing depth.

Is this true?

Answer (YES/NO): YES